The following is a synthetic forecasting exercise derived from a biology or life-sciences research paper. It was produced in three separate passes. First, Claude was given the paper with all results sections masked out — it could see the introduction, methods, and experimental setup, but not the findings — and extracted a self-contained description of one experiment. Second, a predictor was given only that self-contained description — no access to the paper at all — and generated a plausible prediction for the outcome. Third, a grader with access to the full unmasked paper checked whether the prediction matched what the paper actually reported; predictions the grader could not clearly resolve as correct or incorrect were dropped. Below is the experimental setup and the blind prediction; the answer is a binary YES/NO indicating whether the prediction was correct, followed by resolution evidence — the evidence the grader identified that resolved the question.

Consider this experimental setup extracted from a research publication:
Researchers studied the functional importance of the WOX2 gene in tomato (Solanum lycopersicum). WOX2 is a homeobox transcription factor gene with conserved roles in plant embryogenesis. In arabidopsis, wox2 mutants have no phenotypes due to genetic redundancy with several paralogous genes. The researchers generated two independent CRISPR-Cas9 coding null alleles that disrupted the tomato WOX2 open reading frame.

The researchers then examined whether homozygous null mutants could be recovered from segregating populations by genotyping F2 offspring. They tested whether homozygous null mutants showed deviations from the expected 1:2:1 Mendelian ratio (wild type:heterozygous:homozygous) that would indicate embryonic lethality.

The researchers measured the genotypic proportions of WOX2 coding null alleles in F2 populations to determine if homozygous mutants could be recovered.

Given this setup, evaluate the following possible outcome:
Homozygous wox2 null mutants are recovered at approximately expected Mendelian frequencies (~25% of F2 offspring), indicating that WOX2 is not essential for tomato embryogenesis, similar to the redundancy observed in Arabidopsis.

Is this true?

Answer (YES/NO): NO